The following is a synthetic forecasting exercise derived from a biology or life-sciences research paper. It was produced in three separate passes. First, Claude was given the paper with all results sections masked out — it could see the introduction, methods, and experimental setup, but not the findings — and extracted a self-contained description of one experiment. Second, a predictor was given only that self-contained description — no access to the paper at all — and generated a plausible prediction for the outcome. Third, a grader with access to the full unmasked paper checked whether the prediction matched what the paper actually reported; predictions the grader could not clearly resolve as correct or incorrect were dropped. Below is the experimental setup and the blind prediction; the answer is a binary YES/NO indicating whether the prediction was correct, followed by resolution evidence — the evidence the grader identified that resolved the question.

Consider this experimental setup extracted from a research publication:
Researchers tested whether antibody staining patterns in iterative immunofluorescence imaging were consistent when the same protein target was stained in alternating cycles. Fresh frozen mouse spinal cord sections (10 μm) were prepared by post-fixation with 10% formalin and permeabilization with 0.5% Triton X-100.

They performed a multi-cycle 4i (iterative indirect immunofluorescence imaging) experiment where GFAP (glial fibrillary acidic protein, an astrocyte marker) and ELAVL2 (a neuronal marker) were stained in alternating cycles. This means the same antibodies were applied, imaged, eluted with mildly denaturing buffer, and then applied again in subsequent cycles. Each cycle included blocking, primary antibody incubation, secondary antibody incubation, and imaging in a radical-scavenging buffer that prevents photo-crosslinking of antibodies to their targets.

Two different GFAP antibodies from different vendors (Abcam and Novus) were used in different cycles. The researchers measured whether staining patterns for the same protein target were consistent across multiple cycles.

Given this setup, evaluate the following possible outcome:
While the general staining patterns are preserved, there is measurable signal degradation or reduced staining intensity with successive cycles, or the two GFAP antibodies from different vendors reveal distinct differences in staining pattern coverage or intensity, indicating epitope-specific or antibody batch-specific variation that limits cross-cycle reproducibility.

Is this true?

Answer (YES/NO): NO